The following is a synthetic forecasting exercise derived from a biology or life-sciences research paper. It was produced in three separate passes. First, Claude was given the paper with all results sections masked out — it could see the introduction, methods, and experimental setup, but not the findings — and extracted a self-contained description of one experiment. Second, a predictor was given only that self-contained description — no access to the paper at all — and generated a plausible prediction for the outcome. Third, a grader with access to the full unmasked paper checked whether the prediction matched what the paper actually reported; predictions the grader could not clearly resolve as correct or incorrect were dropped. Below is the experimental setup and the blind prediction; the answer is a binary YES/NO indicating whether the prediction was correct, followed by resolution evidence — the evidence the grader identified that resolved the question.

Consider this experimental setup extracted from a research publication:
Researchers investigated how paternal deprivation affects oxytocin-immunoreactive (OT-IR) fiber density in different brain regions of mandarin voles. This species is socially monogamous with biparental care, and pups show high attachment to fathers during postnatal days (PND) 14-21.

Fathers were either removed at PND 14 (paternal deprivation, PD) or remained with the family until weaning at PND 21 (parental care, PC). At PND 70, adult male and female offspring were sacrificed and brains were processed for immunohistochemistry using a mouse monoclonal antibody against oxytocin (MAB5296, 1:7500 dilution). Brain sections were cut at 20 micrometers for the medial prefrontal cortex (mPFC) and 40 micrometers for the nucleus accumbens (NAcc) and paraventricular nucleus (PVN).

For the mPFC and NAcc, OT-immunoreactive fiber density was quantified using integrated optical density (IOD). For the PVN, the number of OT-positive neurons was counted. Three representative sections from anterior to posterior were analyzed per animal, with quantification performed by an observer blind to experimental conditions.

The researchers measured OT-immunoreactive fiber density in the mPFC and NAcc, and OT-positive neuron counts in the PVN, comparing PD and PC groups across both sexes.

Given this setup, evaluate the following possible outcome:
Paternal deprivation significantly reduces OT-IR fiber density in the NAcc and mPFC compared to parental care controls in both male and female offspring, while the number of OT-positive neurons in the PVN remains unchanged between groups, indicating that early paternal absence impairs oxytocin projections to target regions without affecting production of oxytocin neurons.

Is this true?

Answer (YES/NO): NO